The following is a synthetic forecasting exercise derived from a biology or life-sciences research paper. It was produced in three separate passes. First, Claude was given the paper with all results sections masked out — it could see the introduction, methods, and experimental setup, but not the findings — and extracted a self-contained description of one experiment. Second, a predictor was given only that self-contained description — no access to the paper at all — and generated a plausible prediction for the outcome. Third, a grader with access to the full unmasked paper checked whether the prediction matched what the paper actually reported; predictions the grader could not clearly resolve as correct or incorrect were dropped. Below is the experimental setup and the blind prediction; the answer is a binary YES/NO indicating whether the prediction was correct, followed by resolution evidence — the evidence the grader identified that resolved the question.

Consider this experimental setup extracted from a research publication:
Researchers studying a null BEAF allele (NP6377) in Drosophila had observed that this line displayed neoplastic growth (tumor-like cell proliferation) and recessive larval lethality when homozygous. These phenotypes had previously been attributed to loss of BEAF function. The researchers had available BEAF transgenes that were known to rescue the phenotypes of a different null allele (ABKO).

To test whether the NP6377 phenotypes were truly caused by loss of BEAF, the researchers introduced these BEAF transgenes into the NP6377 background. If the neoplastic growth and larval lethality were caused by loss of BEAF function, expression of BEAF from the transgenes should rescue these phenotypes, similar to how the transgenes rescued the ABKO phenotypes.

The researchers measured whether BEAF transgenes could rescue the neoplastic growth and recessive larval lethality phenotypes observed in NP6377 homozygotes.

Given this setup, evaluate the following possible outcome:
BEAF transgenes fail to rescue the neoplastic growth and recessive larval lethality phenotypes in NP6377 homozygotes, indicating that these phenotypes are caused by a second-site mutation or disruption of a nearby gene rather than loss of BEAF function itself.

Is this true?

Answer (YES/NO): YES